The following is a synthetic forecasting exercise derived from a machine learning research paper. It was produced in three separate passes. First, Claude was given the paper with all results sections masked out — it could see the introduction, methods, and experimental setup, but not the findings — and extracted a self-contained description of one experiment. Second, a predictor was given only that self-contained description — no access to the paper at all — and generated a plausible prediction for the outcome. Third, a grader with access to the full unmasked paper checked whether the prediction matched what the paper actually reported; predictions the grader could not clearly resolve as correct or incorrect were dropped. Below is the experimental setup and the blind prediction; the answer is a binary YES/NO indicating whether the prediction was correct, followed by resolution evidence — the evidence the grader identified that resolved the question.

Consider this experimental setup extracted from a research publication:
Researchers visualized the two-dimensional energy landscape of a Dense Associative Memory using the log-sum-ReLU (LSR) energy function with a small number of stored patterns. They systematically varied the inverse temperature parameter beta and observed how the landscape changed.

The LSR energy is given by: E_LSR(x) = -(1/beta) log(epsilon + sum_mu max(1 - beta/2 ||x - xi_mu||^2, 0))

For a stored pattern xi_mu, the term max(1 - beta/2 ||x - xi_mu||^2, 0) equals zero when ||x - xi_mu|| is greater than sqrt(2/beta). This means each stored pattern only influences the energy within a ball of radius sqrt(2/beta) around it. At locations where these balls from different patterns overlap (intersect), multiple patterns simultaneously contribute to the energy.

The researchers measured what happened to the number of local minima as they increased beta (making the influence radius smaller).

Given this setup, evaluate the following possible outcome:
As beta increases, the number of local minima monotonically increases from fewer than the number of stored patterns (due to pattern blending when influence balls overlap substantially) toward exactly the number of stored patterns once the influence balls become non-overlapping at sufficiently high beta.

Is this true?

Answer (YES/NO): NO